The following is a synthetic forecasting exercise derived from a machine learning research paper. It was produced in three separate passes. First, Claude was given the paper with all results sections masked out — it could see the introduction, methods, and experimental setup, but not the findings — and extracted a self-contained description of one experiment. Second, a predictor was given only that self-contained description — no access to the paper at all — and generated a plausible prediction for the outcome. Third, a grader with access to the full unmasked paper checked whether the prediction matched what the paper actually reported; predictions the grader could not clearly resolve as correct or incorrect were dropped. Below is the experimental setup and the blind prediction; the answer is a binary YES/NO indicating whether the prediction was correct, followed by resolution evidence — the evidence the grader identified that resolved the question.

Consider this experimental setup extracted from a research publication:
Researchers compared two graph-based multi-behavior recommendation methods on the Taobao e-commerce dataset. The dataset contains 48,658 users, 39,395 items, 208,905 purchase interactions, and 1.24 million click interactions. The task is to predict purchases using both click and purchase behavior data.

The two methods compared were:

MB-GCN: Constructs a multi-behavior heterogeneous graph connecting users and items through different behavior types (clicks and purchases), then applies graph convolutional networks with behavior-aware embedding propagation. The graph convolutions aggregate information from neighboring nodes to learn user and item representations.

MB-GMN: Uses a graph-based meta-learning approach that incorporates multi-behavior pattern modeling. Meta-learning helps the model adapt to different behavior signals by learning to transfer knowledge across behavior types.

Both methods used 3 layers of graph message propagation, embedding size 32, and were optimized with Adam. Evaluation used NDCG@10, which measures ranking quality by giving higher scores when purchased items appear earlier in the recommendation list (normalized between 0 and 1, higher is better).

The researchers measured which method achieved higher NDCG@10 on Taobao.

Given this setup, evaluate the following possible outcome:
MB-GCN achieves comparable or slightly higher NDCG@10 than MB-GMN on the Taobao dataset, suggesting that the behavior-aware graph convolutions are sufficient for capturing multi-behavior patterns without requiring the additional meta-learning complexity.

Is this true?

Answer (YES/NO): NO